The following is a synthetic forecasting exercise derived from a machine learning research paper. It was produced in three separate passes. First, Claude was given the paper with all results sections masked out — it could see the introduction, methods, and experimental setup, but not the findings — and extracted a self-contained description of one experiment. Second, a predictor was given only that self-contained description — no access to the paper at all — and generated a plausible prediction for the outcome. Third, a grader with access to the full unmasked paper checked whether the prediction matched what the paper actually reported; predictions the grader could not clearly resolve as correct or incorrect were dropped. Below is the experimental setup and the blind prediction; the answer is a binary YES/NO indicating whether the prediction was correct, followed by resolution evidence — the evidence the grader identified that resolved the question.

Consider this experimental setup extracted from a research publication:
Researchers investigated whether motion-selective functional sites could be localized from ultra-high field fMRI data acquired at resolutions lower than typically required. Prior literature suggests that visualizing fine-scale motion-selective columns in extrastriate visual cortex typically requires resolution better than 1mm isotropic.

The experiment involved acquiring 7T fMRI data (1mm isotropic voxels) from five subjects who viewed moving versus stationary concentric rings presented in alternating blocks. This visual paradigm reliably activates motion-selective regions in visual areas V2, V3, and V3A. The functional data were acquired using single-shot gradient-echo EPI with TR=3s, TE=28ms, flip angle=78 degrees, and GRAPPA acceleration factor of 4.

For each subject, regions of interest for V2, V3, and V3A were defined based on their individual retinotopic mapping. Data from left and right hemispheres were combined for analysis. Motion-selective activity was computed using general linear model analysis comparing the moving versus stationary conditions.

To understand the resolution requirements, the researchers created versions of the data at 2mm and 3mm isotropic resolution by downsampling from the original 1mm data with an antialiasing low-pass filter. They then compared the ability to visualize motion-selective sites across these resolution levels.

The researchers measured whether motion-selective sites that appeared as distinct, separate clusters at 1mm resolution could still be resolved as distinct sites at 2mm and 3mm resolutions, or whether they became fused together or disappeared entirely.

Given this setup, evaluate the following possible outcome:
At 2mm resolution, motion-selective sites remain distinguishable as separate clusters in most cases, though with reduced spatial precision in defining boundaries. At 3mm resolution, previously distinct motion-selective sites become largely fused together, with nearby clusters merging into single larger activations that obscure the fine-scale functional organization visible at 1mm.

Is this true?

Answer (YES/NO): NO